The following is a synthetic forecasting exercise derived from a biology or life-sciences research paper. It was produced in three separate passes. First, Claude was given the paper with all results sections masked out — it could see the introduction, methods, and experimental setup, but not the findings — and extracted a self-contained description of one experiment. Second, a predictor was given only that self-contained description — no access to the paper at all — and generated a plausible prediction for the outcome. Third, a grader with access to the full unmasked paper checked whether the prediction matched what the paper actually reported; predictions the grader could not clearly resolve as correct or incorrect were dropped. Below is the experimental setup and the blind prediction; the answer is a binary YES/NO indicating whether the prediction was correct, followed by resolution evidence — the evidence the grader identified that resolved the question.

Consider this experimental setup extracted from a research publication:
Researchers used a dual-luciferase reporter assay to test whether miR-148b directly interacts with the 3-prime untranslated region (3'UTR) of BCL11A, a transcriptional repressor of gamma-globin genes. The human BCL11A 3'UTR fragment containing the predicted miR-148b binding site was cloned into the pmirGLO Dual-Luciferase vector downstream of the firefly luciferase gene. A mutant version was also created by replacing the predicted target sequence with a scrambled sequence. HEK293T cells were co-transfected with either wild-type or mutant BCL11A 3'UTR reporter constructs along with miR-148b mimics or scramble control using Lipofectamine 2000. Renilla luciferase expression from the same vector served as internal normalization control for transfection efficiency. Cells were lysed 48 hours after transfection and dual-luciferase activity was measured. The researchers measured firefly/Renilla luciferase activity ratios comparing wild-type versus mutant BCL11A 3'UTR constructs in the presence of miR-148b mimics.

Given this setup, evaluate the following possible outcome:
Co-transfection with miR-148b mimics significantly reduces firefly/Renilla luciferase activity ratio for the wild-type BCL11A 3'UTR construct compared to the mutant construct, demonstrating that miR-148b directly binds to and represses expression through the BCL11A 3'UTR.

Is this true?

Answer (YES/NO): YES